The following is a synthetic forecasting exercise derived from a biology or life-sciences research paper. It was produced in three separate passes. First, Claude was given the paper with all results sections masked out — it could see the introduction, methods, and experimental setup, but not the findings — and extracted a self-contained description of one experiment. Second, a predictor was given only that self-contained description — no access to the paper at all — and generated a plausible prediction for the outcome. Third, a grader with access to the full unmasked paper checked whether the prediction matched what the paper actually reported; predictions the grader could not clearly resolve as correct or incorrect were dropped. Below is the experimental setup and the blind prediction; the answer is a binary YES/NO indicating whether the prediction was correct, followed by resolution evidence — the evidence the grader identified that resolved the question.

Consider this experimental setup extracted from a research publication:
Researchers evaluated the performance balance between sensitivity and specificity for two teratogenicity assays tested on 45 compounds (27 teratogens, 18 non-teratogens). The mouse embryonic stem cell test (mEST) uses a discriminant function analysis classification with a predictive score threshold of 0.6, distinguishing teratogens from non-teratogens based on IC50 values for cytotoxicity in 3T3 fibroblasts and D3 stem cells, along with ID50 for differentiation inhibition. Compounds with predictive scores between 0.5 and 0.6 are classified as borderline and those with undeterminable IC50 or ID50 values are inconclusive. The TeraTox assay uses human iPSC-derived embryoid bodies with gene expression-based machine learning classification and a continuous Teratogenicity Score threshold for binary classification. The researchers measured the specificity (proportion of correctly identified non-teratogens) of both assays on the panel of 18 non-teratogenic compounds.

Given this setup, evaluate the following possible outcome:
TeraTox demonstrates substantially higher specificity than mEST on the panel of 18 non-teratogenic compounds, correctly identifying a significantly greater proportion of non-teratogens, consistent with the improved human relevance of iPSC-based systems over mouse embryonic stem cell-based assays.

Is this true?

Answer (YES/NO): NO